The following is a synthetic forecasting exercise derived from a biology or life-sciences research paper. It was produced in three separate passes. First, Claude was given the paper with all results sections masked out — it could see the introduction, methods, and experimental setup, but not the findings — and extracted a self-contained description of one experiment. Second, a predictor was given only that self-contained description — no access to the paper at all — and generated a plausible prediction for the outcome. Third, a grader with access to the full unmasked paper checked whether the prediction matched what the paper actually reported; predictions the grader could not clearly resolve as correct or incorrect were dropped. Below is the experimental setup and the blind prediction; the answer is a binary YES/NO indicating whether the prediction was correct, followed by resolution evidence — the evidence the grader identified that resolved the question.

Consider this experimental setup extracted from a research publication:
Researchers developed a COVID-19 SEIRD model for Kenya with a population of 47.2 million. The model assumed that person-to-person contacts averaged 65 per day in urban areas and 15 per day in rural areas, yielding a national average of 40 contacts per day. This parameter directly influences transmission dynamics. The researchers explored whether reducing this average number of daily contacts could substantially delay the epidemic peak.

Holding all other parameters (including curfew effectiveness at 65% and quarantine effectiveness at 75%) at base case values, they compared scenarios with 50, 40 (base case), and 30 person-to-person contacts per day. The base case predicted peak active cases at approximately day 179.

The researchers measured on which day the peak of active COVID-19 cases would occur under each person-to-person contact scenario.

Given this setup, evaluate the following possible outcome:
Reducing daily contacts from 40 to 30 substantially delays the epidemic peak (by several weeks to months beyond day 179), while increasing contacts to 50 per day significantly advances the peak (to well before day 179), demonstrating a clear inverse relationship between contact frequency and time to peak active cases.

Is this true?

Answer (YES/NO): NO